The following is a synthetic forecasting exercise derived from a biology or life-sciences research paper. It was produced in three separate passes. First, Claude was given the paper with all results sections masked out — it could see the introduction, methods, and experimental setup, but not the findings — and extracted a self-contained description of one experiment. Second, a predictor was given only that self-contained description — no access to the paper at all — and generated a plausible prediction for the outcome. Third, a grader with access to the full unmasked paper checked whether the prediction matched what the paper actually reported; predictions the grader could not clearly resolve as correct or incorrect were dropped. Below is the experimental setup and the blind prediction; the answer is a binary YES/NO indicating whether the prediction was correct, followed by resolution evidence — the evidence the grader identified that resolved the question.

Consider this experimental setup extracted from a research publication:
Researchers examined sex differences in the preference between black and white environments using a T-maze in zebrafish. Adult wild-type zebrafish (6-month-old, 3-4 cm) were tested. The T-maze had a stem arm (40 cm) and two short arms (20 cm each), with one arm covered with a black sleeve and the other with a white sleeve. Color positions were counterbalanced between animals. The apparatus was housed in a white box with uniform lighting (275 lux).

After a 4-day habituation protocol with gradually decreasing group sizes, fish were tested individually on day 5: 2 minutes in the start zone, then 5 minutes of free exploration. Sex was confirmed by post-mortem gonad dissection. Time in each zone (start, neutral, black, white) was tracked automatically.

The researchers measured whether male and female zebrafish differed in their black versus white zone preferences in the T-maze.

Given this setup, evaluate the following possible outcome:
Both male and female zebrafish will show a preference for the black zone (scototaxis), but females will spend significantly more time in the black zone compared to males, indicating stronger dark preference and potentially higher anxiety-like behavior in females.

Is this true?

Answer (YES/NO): NO